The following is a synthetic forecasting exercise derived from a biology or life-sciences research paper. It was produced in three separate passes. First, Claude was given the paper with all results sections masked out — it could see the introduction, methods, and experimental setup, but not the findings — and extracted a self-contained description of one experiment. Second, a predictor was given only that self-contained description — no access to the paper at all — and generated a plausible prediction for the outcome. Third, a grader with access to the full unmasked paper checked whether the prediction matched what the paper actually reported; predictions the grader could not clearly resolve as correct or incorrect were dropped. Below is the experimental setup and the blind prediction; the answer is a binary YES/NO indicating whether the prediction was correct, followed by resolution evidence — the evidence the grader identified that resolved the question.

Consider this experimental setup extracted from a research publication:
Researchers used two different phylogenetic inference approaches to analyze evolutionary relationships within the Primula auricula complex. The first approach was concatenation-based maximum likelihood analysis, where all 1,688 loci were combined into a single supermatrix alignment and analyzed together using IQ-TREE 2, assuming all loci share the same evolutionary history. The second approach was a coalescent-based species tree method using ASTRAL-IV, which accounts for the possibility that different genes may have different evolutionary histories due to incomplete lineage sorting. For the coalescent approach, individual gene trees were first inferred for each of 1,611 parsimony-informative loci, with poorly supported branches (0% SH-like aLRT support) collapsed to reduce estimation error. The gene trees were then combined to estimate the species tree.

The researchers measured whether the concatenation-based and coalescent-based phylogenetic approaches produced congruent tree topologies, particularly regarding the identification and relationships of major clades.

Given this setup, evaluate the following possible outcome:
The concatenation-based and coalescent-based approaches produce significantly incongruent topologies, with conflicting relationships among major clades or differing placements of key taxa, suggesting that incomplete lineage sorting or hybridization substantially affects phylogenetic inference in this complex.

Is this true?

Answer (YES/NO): YES